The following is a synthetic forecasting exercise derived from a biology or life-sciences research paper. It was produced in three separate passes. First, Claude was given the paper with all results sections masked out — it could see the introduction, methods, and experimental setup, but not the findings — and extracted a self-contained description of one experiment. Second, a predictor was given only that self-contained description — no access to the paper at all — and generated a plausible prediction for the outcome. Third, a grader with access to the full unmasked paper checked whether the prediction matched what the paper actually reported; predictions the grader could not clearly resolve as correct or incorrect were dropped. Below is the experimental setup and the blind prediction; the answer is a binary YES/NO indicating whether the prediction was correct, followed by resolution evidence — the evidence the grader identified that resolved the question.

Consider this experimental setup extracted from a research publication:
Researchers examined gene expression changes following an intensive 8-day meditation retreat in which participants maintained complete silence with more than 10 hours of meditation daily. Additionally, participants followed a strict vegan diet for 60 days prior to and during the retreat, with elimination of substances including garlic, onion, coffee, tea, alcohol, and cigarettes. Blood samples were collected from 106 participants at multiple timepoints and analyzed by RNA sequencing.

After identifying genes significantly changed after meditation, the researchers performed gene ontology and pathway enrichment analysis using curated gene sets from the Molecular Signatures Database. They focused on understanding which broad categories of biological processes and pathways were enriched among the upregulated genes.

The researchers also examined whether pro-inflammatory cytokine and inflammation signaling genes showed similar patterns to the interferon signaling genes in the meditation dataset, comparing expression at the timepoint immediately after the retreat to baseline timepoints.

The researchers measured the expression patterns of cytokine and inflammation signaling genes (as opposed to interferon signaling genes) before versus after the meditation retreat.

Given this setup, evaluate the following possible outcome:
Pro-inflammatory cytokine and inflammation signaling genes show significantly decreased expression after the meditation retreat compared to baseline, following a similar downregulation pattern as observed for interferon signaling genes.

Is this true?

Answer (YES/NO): NO